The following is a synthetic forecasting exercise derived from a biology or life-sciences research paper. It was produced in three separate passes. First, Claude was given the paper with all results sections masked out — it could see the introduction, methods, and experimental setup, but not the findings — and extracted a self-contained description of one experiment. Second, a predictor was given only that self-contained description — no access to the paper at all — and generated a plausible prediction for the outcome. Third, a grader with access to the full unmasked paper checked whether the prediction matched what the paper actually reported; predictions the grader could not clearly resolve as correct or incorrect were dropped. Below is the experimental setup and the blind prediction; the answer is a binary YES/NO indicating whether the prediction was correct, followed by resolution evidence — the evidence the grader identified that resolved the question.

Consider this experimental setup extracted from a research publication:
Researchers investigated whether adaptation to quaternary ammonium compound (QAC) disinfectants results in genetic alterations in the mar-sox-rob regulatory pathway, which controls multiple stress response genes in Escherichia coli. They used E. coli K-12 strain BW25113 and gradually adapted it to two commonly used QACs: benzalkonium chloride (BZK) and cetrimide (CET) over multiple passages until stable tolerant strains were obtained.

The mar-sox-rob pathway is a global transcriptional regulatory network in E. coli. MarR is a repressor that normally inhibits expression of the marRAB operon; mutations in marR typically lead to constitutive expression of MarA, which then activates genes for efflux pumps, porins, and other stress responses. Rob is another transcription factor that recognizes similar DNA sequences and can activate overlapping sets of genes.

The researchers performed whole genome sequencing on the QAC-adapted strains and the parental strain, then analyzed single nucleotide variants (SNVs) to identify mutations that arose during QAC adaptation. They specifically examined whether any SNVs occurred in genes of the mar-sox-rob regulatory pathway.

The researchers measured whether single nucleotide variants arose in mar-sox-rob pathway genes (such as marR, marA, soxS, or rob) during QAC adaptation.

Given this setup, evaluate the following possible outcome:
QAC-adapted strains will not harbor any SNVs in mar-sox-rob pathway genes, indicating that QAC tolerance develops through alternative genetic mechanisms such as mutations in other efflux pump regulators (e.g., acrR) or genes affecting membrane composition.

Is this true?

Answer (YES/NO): NO